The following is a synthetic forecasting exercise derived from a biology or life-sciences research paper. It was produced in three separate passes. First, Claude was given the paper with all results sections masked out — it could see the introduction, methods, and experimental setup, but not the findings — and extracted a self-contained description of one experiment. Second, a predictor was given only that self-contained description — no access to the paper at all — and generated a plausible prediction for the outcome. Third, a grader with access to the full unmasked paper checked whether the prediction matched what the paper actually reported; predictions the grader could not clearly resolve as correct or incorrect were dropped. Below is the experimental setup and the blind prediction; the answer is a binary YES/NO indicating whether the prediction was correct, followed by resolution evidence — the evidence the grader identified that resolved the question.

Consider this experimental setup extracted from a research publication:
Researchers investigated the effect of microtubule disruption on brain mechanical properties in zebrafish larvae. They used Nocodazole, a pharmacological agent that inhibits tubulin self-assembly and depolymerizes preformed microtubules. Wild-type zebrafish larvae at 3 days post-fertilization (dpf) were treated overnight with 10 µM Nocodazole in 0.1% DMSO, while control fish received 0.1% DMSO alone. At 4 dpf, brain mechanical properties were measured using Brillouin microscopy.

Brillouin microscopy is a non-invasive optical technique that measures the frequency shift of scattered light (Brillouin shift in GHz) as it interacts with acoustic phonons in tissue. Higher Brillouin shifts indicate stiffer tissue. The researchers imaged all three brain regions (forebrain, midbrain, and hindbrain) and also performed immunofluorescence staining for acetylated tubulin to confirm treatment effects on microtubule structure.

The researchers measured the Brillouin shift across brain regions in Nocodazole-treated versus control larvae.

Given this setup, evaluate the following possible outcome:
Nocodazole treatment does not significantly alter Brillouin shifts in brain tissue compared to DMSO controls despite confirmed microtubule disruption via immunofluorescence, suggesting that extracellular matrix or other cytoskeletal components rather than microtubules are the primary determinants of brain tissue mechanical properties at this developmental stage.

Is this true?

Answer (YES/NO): NO